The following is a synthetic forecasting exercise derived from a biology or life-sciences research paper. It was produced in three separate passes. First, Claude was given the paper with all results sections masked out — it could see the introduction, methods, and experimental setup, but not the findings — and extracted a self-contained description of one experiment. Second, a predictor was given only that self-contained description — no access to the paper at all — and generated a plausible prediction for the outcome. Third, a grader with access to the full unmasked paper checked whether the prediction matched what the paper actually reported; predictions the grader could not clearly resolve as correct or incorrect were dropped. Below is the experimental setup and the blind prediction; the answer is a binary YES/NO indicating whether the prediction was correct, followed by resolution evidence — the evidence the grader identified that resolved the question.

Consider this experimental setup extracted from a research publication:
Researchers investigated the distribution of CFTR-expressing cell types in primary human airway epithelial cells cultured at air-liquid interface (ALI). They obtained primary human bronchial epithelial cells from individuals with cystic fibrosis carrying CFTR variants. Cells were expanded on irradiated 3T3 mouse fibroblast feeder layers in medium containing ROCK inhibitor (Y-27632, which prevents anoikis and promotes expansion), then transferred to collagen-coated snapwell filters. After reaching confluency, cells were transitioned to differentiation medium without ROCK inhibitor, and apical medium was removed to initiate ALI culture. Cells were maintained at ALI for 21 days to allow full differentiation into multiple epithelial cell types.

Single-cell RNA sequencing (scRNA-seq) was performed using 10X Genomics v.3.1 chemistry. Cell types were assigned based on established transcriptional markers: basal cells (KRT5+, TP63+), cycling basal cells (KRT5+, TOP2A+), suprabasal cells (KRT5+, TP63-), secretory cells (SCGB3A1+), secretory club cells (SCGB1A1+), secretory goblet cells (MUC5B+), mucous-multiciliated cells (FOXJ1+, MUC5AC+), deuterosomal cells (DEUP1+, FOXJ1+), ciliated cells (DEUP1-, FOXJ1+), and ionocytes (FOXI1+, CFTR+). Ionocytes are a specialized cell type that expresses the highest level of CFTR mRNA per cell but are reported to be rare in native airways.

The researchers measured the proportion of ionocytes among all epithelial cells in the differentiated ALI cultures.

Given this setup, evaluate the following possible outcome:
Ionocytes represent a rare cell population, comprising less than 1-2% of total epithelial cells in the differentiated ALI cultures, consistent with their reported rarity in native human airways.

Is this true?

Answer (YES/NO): YES